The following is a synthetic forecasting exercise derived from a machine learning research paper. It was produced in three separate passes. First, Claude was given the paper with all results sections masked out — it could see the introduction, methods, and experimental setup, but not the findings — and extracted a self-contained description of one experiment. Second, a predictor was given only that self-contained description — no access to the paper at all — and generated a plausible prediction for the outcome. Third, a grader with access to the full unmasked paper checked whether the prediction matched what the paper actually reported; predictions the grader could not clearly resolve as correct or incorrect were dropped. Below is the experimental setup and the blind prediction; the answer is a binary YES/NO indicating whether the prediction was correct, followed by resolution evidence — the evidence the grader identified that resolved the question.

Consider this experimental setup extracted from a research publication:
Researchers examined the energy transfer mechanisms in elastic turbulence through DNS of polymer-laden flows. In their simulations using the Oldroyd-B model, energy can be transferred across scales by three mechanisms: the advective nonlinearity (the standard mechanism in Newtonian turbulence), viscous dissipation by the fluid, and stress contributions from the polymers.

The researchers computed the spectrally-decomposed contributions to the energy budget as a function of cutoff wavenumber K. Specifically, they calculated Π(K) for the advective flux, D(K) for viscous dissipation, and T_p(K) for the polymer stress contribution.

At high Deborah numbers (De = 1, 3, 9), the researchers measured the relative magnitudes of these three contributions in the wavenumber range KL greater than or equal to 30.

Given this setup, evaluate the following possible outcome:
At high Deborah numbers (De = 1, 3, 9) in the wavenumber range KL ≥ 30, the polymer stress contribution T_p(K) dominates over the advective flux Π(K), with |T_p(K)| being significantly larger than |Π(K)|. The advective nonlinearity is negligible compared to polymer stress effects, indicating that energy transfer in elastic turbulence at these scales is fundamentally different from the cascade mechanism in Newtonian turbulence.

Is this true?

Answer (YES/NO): YES